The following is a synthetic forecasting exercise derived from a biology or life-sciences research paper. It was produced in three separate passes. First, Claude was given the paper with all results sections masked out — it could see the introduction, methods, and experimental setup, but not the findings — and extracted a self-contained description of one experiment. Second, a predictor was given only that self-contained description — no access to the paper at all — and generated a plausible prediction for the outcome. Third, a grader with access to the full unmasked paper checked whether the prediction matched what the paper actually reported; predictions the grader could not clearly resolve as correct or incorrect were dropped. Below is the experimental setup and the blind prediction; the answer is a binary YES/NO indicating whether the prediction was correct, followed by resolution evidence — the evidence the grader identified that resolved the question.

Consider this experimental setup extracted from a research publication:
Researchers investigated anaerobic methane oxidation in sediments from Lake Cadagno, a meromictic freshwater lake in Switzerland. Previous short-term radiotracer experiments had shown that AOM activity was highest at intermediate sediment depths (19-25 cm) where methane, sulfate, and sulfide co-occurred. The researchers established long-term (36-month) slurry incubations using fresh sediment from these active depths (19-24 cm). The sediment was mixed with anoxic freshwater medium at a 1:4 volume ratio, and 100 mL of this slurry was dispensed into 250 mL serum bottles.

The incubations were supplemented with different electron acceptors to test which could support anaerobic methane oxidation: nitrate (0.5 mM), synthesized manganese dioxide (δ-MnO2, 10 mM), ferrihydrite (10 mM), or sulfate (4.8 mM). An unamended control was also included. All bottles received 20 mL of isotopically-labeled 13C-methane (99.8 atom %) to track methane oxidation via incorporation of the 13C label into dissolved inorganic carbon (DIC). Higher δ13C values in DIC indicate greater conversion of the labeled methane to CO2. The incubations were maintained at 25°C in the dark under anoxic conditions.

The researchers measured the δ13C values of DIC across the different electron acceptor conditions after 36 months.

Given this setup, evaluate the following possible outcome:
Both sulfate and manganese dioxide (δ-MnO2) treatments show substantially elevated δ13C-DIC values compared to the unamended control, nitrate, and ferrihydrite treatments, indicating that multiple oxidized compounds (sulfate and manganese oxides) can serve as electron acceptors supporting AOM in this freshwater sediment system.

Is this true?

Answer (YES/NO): NO